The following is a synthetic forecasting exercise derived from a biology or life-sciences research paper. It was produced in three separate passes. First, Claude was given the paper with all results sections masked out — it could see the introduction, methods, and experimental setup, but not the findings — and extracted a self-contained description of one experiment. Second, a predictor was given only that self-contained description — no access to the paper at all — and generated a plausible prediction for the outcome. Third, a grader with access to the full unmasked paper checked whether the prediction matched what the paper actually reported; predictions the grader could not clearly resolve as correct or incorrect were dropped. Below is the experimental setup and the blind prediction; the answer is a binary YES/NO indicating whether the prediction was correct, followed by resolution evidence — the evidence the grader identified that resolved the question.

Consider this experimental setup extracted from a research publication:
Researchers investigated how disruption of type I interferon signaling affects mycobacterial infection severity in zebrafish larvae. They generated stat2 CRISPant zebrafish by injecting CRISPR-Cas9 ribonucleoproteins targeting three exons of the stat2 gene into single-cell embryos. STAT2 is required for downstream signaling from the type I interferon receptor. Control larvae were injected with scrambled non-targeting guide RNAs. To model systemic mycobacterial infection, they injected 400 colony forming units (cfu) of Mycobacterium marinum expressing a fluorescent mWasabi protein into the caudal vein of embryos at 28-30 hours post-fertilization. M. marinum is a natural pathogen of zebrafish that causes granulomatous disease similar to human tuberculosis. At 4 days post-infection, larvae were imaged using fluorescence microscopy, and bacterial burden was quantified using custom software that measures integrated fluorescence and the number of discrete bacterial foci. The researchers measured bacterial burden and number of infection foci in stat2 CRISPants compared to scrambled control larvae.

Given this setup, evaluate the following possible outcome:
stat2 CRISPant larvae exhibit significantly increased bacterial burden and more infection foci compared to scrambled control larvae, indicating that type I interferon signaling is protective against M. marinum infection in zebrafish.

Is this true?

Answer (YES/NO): YES